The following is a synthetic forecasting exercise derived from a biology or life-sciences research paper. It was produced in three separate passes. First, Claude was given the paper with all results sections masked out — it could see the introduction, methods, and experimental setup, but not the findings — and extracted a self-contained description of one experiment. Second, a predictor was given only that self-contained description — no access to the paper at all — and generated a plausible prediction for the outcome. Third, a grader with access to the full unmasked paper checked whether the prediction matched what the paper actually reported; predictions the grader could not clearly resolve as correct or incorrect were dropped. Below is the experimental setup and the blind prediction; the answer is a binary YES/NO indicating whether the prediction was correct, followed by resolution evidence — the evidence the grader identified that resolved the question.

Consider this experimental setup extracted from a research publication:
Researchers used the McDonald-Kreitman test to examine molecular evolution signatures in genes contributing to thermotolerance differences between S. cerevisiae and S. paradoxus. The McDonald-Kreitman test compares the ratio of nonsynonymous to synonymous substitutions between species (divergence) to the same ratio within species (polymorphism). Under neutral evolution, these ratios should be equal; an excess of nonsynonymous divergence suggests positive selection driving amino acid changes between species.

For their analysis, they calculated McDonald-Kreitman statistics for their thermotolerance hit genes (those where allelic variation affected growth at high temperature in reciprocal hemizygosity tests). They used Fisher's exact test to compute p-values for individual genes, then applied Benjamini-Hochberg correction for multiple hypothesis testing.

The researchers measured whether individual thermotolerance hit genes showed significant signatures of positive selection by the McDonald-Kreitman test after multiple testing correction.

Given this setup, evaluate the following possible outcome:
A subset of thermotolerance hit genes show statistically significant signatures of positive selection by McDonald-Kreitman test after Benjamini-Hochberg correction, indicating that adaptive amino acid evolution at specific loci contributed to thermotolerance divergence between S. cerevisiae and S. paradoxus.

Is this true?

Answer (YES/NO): NO